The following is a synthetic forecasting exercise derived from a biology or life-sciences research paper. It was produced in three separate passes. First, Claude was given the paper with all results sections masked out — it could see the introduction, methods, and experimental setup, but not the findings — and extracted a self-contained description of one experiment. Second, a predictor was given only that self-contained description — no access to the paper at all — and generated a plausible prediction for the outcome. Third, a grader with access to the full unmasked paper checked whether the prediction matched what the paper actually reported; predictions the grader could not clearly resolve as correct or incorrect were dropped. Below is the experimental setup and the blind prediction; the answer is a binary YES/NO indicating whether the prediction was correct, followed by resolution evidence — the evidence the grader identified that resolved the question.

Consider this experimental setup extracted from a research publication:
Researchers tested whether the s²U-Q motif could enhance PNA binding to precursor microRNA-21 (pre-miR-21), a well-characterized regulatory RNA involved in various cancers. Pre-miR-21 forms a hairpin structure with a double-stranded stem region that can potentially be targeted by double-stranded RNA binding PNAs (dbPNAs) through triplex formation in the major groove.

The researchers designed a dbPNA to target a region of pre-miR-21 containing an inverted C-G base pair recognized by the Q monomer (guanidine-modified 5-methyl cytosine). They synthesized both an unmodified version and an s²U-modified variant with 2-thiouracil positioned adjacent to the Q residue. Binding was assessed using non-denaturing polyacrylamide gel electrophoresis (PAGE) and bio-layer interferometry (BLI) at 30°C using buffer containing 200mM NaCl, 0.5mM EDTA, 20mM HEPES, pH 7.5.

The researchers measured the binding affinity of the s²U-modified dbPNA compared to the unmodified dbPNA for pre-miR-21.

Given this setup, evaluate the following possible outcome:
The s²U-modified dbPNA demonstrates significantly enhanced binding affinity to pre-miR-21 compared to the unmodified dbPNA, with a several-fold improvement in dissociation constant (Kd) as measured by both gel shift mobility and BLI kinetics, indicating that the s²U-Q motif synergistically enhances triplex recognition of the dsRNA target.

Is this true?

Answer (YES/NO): NO